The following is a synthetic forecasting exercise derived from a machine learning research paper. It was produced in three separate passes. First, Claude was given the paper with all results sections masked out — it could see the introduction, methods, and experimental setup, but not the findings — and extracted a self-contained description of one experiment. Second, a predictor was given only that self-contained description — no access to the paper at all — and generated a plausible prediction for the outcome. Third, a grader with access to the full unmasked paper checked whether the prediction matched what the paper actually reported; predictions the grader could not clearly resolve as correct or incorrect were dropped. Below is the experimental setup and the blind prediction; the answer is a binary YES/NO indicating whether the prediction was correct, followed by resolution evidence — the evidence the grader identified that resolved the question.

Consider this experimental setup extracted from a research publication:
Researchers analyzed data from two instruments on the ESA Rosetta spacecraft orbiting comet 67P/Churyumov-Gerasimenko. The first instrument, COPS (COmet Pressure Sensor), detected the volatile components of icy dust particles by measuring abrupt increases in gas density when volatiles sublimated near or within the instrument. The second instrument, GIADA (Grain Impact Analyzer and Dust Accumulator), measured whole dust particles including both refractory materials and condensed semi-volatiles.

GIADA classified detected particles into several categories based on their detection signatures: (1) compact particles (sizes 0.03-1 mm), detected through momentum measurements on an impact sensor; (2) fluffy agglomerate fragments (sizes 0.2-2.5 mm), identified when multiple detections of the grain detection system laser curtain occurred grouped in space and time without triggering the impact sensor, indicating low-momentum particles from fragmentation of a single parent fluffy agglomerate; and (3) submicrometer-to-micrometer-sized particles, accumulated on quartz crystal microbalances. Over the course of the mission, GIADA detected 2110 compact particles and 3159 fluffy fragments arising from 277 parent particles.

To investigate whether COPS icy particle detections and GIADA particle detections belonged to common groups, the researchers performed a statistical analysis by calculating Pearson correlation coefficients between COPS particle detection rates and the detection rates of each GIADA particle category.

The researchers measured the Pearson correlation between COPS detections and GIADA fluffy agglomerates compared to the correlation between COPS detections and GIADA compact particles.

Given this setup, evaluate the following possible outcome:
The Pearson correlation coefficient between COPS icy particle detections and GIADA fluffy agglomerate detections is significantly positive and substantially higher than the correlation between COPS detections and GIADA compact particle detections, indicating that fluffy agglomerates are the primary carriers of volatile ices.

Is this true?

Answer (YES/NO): YES